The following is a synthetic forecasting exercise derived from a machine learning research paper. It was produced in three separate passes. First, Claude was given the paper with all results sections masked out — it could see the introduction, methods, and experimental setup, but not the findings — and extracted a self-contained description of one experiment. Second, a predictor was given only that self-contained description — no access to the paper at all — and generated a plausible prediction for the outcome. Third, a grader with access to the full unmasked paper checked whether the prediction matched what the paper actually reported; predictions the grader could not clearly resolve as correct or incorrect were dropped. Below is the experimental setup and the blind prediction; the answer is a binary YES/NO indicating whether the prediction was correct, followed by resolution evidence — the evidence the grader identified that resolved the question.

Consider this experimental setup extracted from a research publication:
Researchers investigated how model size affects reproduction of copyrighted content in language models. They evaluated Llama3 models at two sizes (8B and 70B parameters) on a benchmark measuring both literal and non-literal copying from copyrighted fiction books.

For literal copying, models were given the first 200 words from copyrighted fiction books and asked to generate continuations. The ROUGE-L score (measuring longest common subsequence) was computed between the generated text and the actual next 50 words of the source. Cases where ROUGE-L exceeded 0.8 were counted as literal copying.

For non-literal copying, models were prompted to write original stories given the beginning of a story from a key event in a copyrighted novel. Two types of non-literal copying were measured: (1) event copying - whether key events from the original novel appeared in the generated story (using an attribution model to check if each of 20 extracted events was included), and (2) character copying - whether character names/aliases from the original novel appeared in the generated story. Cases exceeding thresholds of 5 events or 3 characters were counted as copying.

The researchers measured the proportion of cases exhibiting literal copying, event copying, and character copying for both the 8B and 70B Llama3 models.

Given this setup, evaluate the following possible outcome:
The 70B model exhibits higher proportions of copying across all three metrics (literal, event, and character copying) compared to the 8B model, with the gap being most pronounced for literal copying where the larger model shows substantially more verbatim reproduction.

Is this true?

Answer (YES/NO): YES